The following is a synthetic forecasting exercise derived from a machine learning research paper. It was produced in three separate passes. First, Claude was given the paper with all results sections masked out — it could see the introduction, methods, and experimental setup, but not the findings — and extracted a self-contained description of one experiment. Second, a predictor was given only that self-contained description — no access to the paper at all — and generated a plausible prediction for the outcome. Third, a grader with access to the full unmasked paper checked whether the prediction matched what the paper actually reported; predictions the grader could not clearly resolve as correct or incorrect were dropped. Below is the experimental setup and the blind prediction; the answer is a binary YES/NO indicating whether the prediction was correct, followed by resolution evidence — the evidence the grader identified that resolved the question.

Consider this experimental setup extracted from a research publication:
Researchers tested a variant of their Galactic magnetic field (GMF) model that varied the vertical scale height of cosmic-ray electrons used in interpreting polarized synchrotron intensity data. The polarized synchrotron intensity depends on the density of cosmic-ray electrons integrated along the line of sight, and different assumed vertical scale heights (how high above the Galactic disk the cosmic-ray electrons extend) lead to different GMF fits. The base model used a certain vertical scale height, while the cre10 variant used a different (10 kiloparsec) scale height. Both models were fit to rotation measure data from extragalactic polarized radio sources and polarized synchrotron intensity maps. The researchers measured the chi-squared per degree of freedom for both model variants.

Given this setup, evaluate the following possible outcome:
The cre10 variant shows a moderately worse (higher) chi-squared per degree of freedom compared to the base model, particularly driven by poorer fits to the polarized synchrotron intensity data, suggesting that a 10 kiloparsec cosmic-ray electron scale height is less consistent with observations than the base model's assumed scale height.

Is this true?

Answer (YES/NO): NO